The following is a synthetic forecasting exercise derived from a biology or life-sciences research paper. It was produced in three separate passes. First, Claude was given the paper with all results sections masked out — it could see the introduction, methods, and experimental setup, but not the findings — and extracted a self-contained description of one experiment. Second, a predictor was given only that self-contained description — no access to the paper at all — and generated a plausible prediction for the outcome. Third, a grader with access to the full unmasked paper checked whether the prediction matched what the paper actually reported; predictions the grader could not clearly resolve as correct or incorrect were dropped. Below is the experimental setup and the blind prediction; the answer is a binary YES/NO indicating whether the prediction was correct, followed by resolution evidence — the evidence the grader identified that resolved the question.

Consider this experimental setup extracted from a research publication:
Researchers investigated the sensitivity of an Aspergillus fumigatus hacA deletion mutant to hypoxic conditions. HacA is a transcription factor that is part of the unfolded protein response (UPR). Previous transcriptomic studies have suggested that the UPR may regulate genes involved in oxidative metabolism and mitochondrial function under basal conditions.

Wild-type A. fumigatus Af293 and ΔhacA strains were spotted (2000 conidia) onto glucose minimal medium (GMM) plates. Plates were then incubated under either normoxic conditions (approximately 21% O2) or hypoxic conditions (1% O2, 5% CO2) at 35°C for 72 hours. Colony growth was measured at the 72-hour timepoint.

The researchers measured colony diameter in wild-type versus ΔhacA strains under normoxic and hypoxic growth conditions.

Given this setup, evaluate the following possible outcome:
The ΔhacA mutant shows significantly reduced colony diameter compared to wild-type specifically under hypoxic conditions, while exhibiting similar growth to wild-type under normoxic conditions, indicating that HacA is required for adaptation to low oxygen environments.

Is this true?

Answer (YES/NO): NO